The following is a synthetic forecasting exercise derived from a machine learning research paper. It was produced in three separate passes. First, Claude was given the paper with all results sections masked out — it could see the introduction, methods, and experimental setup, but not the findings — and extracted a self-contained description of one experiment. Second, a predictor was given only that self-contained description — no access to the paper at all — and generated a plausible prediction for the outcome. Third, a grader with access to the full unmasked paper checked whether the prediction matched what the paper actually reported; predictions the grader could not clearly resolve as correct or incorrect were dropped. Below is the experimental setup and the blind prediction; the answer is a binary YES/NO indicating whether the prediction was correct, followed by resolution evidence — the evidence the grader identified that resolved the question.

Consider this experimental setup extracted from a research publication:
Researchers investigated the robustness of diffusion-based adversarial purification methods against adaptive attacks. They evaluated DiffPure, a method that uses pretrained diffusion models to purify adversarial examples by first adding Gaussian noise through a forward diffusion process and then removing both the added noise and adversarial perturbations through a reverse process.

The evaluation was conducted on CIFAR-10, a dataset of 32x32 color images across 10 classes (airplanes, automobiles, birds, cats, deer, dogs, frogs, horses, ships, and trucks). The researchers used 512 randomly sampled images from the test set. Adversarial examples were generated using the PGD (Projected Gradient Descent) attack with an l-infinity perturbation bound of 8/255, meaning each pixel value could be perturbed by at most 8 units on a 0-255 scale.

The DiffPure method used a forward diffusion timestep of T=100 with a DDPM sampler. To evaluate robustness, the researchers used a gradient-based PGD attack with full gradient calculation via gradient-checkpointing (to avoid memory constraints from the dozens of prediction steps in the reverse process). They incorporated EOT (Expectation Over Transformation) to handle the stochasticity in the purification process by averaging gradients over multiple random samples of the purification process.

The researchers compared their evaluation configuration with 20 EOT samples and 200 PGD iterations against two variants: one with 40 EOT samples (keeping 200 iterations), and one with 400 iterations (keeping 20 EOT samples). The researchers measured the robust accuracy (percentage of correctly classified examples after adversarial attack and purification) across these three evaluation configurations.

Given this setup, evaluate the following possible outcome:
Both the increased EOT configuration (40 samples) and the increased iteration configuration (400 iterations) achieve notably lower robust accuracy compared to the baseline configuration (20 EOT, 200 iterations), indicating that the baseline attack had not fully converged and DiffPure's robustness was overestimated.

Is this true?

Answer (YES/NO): NO